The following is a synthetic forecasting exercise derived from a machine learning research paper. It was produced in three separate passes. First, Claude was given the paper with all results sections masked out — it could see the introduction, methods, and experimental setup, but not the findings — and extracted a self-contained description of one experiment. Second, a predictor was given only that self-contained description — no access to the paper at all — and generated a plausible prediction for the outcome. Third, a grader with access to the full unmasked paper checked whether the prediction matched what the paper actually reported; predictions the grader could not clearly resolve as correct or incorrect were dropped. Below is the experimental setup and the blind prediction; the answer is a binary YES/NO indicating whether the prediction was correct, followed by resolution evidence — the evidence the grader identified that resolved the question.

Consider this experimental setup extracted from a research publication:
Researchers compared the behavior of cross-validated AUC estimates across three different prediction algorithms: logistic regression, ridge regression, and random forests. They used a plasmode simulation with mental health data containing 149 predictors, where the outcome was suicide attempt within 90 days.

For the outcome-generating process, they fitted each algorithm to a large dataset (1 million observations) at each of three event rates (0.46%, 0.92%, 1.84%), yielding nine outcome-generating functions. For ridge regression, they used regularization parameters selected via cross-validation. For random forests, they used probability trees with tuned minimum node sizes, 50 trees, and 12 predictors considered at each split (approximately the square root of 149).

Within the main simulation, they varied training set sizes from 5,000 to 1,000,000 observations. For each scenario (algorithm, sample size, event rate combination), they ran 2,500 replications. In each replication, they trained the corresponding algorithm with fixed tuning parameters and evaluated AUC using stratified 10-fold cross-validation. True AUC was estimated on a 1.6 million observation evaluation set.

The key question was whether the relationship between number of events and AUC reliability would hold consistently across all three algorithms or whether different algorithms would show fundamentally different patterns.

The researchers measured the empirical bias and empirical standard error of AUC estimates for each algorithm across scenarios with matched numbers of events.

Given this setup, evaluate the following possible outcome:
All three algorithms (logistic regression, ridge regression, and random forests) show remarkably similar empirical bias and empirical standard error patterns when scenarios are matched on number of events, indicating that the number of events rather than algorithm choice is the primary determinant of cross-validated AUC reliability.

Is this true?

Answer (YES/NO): NO